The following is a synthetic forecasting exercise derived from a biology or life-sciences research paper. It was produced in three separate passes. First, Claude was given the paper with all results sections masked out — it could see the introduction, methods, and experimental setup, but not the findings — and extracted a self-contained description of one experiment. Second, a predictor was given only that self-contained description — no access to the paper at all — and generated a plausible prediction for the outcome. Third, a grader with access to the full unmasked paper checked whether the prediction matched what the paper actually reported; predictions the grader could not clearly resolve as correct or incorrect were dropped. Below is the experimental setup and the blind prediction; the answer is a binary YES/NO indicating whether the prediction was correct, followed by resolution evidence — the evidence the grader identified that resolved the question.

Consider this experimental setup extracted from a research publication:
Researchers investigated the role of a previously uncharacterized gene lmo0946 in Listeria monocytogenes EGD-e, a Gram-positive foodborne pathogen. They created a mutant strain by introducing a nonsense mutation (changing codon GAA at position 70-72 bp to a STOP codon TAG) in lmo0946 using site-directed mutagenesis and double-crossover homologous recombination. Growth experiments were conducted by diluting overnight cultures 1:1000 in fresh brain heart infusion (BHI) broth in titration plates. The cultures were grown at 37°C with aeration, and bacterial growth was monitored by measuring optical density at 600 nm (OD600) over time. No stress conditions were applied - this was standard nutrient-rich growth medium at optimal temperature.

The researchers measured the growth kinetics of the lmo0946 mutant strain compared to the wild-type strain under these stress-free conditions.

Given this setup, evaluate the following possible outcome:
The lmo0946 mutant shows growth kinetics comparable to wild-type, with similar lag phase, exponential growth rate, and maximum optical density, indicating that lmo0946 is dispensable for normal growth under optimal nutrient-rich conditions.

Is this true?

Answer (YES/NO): NO